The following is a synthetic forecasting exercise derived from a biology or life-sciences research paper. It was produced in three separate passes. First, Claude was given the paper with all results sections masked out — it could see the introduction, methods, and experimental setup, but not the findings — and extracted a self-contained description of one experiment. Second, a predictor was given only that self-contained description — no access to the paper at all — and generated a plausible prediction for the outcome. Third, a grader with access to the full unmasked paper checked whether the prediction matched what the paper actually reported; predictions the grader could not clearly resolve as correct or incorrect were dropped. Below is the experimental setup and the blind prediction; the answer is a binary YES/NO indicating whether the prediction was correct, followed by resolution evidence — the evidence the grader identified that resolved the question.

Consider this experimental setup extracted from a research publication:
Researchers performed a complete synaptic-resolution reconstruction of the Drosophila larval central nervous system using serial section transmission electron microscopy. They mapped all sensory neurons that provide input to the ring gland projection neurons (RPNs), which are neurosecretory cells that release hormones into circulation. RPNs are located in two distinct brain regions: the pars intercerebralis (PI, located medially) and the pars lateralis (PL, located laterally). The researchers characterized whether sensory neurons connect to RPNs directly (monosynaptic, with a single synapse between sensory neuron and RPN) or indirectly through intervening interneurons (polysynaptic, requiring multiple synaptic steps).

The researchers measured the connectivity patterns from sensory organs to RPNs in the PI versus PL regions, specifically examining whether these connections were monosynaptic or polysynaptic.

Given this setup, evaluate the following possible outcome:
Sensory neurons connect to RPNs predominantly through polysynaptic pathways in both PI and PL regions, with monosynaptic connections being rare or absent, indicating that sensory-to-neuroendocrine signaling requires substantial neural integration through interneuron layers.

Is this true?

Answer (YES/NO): NO